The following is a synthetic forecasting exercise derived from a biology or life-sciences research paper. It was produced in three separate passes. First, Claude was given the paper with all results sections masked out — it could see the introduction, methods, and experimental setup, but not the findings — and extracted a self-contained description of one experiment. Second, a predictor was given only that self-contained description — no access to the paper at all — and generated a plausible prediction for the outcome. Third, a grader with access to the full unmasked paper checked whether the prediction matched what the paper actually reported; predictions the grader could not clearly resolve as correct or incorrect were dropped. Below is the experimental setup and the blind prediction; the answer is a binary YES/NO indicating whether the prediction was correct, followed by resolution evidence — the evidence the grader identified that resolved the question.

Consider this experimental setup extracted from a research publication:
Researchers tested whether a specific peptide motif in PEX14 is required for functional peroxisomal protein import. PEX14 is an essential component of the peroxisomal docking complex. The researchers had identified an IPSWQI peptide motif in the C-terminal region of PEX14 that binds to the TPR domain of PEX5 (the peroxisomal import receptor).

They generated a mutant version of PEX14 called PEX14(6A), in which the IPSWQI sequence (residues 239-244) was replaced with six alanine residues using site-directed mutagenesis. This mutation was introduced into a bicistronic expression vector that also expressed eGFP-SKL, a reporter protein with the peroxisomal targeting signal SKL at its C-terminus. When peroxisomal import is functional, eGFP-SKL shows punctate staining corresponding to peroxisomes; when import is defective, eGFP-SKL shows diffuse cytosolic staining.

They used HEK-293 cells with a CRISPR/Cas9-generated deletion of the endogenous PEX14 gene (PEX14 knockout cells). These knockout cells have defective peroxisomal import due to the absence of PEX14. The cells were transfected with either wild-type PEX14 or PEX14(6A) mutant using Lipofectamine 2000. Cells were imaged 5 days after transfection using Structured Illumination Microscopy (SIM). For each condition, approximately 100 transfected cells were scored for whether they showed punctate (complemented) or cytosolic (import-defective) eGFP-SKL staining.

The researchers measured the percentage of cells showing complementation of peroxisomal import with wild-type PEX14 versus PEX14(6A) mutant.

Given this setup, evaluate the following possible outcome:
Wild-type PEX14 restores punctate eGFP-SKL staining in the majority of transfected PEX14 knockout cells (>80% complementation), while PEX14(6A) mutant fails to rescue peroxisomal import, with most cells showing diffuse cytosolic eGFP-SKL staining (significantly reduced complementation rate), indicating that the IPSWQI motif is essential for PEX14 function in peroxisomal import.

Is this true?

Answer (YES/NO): NO